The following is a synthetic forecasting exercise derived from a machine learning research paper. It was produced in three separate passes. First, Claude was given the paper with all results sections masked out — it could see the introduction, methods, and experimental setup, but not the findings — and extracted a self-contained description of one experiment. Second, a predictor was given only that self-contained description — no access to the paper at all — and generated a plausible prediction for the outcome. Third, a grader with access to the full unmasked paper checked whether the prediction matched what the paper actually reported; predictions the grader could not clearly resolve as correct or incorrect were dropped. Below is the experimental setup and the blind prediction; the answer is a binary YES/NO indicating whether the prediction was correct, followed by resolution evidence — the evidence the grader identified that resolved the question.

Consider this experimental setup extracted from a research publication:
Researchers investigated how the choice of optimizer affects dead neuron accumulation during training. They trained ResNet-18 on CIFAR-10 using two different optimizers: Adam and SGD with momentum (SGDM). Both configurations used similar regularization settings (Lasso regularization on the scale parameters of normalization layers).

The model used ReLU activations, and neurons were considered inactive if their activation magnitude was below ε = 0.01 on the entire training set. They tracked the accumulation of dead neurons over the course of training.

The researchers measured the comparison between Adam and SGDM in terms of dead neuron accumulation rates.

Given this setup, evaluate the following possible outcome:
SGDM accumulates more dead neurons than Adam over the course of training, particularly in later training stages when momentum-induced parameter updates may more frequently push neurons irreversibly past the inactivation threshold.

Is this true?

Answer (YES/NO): NO